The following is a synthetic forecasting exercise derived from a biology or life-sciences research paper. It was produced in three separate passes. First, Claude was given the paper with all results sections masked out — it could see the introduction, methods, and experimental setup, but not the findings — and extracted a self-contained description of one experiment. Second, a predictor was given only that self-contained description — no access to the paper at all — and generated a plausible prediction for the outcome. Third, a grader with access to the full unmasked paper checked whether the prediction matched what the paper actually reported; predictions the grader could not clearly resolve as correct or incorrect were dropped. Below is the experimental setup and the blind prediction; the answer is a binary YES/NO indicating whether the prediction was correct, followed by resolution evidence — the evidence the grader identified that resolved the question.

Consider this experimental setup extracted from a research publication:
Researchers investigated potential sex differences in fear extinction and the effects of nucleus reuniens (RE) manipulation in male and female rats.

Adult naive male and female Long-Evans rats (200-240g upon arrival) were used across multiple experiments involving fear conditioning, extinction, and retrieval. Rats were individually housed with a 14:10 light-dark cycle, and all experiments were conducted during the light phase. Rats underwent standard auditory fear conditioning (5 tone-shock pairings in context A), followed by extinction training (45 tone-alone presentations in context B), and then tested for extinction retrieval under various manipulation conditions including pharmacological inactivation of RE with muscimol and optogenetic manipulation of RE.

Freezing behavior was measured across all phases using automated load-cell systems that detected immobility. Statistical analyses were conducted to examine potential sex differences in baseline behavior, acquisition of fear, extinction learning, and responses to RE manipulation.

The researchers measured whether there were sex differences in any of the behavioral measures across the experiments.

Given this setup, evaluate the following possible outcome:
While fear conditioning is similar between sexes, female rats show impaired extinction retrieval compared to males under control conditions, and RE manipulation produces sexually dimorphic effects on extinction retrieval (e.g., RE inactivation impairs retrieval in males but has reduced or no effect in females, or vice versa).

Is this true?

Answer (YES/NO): NO